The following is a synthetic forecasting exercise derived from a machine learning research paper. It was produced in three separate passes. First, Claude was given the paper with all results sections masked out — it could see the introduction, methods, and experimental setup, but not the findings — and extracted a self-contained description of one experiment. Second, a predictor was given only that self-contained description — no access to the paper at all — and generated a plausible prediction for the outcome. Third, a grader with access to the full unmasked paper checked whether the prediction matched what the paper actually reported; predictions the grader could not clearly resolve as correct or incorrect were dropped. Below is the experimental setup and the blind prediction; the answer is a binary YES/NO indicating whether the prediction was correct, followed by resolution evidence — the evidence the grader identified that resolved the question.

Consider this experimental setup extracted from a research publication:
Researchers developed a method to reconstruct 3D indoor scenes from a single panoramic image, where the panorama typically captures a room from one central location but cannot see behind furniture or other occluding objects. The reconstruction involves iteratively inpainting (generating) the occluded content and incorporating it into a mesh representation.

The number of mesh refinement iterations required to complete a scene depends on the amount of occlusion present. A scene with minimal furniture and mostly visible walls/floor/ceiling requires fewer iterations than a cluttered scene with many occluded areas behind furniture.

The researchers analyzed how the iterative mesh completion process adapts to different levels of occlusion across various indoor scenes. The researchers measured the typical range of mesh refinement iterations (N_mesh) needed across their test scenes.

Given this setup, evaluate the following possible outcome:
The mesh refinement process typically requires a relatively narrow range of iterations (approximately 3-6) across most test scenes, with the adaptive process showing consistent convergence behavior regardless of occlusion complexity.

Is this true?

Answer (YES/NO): NO